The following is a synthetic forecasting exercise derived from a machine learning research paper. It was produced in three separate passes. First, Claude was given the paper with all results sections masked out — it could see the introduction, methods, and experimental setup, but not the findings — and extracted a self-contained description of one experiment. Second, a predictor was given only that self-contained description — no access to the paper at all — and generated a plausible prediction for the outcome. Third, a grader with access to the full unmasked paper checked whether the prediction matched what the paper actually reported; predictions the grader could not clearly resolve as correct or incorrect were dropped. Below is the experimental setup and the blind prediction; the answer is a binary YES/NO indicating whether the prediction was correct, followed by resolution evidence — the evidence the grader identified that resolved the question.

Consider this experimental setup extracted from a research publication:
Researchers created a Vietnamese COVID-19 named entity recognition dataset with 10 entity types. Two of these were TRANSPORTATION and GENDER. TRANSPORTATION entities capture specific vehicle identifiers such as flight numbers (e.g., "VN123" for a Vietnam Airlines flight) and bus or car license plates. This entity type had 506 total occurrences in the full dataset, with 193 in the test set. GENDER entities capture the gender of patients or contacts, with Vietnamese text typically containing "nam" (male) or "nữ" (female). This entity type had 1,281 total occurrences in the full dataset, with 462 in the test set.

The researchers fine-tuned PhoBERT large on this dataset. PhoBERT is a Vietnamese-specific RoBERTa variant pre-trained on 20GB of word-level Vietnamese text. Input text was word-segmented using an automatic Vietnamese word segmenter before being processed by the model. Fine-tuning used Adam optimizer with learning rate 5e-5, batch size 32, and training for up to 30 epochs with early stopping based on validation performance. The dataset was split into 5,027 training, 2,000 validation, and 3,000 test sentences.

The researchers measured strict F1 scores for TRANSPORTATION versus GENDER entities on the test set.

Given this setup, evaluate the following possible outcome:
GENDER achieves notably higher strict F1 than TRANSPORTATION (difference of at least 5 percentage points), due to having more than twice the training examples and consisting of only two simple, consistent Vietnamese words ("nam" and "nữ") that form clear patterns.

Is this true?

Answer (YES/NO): NO